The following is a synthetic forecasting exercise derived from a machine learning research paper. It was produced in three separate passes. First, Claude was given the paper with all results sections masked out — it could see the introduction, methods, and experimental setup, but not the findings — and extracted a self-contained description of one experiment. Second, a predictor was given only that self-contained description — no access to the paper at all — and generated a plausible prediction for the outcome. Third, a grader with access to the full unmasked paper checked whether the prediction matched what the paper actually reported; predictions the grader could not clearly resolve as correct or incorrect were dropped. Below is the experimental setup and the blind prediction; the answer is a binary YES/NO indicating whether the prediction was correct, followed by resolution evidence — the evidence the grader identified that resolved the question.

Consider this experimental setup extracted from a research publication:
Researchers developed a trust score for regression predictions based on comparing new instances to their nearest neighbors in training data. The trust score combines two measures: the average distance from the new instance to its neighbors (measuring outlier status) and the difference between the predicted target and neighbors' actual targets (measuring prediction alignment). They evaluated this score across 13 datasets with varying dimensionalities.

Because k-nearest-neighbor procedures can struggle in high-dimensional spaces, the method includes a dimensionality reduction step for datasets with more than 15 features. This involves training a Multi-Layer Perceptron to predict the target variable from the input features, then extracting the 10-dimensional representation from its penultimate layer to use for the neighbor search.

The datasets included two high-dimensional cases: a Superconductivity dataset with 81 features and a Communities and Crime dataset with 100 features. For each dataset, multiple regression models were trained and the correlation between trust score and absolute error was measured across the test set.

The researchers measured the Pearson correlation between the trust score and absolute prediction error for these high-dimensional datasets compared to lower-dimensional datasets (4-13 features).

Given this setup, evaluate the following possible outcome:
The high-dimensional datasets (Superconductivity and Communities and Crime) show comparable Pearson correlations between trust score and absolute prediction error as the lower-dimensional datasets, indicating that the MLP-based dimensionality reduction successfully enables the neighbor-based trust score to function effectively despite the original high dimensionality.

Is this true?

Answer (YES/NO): YES